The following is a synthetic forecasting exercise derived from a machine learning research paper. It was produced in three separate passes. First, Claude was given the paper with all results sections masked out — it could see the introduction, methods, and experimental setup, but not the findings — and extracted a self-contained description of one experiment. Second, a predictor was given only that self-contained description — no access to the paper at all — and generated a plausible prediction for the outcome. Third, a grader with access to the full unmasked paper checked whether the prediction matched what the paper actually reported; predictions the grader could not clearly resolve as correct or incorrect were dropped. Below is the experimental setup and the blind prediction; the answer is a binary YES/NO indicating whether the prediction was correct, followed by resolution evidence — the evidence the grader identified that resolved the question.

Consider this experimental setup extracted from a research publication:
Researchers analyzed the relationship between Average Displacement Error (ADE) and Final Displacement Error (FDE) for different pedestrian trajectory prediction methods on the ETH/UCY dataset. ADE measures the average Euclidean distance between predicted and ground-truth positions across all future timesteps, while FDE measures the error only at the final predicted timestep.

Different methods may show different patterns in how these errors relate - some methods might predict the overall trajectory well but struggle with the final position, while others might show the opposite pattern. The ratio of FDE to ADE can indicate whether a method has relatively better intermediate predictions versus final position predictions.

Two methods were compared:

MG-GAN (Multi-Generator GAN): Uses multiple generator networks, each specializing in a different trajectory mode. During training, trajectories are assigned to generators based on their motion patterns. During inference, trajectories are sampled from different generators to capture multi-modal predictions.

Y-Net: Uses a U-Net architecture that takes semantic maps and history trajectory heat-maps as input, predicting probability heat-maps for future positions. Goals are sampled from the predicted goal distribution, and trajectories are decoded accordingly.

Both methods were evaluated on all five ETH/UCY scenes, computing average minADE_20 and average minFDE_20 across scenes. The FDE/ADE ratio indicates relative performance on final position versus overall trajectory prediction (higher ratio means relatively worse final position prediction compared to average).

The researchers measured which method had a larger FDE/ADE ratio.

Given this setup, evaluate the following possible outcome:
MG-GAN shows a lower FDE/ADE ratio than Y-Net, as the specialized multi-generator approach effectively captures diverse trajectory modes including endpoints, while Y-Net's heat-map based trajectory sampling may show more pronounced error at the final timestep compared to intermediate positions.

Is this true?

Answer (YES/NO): NO